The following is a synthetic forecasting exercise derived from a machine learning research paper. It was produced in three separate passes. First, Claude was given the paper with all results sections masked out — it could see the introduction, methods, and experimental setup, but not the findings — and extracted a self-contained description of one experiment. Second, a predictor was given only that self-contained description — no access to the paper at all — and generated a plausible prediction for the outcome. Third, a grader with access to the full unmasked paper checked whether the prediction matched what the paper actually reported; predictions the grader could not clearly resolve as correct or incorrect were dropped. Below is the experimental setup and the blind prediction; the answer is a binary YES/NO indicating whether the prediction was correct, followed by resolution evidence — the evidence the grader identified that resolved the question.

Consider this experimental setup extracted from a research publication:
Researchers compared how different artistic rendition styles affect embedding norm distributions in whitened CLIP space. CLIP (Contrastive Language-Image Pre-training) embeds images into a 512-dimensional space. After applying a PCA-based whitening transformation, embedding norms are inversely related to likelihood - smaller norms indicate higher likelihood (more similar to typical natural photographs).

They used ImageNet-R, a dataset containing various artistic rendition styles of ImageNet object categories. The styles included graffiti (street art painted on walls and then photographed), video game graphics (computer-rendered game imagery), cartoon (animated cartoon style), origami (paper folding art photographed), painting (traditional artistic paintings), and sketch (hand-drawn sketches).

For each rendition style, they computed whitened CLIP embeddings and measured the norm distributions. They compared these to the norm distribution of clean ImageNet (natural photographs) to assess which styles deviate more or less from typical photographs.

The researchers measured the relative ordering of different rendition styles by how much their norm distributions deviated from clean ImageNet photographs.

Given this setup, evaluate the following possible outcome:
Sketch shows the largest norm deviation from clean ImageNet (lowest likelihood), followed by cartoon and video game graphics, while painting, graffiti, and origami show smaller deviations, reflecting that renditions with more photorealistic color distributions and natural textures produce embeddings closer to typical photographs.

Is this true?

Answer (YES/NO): NO